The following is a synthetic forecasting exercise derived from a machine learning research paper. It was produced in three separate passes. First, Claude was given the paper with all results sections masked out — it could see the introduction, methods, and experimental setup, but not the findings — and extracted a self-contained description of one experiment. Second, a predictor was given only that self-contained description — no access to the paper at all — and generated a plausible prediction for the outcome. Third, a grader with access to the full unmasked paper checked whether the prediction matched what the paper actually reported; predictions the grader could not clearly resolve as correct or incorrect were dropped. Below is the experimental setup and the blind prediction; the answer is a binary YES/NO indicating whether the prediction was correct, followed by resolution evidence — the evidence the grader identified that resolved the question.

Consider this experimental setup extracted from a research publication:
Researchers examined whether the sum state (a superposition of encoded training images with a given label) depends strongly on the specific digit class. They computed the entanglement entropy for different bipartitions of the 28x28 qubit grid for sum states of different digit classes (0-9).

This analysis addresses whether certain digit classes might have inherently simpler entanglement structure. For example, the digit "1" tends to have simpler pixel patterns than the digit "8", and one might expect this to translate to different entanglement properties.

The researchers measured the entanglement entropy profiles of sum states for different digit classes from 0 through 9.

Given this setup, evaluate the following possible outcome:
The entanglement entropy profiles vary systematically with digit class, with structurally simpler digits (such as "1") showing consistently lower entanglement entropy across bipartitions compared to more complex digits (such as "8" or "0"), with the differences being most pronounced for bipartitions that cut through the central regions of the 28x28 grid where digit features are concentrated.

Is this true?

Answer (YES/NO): NO